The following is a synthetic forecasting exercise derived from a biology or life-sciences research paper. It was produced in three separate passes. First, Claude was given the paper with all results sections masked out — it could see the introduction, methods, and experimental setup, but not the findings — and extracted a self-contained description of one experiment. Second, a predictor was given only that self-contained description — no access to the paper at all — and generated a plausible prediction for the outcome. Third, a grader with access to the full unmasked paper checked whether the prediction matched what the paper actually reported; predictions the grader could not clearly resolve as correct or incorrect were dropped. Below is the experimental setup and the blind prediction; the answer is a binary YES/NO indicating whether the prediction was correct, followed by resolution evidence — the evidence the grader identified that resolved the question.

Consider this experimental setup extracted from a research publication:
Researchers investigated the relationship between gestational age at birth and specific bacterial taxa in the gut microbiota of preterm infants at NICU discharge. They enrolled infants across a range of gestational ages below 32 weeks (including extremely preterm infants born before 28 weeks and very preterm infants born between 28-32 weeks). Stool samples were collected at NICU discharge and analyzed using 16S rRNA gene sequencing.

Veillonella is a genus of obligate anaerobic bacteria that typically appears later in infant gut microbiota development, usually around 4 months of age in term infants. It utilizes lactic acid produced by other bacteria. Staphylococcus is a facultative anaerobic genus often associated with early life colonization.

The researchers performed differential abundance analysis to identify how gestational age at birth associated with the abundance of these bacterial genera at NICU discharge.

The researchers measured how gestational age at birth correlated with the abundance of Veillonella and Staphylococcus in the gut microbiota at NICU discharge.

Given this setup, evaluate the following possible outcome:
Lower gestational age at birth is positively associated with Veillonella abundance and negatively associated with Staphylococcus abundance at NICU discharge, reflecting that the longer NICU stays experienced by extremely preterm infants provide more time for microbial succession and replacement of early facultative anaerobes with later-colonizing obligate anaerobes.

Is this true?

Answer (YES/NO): YES